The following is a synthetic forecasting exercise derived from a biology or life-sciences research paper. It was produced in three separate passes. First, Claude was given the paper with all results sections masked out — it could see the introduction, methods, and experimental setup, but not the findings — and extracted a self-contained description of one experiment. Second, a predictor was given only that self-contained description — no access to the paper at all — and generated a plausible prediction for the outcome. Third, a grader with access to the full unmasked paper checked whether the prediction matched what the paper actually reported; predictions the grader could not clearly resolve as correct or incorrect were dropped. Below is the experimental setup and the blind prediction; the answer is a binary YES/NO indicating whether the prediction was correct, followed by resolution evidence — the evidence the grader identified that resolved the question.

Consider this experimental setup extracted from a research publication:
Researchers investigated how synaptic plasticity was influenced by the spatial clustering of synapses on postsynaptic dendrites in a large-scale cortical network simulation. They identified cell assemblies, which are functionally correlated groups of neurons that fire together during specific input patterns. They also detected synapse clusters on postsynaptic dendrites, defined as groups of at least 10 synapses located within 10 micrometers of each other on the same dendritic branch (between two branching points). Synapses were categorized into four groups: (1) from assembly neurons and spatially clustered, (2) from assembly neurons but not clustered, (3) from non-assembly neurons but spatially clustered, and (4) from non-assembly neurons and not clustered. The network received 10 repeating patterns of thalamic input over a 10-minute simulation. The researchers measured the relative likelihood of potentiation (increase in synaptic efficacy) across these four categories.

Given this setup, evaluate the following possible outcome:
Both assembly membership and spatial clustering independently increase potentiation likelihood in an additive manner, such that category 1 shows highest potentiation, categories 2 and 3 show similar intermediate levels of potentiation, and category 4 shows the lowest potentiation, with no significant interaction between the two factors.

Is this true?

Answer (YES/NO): NO